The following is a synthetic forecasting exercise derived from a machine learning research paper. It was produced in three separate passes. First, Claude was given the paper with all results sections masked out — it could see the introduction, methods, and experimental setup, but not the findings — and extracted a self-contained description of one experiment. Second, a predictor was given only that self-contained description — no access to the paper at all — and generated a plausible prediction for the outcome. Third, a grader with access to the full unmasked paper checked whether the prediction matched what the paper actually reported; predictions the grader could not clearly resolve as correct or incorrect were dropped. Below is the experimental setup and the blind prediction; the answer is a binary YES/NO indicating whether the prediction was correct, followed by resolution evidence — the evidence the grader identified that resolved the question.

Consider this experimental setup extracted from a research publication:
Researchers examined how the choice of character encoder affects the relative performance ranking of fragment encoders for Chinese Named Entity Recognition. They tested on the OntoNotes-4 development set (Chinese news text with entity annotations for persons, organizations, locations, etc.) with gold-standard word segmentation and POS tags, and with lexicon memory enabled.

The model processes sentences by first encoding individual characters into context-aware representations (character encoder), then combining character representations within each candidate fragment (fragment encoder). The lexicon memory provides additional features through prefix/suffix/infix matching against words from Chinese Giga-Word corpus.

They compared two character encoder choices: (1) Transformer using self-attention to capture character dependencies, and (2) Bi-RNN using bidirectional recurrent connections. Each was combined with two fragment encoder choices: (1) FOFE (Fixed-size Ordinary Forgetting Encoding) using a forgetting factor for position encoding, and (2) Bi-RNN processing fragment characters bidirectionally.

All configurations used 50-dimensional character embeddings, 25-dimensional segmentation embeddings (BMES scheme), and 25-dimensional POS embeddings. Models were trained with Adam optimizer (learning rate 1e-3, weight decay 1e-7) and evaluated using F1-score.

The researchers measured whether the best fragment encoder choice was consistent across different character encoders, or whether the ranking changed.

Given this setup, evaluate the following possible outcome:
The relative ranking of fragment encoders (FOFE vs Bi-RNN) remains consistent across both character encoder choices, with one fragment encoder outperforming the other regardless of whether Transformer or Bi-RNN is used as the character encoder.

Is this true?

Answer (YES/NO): YES